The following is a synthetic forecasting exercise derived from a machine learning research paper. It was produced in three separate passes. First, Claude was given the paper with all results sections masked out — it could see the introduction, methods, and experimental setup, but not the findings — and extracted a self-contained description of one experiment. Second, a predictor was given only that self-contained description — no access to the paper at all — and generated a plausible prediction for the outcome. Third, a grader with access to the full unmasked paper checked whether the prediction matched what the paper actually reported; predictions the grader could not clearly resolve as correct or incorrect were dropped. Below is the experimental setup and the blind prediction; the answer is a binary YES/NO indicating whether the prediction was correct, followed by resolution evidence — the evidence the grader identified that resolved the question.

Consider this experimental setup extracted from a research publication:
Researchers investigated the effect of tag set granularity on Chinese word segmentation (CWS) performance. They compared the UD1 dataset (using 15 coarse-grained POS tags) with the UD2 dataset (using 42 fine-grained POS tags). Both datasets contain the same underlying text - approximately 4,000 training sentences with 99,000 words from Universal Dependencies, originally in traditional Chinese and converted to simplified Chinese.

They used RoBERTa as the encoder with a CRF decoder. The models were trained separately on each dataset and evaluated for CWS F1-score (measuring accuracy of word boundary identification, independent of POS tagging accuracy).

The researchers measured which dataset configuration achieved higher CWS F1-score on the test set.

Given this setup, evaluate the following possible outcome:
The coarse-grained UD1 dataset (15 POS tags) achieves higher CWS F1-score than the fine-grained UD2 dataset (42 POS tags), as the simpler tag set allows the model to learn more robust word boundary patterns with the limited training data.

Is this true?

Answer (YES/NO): YES